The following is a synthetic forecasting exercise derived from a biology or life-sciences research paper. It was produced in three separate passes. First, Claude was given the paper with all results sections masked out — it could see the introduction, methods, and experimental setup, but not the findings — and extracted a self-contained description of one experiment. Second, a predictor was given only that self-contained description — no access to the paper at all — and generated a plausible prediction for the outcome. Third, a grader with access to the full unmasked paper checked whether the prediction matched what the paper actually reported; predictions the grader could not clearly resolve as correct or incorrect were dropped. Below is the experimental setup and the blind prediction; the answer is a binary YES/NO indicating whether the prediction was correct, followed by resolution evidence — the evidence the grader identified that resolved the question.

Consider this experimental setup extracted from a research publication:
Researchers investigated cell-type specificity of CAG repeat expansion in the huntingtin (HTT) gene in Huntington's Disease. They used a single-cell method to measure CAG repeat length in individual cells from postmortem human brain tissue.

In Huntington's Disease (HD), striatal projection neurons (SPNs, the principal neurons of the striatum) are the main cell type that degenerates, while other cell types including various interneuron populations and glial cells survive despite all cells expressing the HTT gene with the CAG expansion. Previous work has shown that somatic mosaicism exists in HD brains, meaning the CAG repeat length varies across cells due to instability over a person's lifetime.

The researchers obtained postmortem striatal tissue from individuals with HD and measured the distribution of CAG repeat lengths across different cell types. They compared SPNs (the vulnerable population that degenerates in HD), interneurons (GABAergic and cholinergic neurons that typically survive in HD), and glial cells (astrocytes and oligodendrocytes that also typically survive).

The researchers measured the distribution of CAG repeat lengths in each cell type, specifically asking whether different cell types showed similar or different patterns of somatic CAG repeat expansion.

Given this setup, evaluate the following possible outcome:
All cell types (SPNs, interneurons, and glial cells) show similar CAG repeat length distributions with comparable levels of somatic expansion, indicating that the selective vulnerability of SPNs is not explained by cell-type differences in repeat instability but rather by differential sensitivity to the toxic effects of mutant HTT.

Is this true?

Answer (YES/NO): NO